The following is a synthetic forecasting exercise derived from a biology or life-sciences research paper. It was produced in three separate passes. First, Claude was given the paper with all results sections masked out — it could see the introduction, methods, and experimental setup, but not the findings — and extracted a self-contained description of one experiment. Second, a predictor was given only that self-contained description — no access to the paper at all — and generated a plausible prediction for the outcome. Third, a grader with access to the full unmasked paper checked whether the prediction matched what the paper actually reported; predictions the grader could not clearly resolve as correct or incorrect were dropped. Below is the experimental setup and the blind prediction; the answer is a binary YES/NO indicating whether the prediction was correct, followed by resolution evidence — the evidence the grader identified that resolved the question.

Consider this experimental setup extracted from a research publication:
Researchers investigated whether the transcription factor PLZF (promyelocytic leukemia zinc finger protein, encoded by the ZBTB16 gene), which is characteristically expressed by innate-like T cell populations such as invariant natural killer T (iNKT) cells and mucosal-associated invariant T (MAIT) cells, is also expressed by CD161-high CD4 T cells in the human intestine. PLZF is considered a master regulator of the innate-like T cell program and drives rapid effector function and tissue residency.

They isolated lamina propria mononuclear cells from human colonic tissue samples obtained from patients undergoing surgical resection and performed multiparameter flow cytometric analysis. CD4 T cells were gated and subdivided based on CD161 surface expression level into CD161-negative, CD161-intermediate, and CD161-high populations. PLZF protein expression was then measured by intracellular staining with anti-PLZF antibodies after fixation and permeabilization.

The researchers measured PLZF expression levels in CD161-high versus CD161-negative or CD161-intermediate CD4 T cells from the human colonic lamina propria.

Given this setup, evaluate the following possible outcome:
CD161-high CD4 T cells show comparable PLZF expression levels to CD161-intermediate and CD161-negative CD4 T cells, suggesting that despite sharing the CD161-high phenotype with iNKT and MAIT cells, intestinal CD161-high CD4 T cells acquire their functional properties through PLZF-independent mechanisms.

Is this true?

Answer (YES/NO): NO